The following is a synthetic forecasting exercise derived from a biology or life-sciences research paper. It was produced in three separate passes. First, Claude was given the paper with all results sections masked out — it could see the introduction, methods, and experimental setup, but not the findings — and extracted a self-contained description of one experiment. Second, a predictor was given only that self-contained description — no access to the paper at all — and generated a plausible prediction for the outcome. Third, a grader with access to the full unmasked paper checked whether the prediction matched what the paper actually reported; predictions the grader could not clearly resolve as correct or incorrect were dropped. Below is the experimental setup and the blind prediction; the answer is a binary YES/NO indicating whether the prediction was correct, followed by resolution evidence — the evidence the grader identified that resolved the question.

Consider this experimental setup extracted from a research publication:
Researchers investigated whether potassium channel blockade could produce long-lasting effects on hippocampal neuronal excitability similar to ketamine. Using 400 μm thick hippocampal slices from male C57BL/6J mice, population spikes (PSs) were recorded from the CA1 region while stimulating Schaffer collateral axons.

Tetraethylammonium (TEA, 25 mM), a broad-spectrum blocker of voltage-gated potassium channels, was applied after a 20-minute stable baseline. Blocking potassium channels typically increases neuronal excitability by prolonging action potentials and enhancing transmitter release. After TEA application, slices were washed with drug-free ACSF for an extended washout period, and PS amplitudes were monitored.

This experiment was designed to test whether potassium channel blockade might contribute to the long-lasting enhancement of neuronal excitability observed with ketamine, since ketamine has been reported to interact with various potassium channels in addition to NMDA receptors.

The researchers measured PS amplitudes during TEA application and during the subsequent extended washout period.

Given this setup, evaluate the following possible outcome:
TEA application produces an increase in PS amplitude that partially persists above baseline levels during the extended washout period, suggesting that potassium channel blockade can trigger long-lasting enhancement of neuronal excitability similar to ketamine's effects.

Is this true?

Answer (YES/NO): NO